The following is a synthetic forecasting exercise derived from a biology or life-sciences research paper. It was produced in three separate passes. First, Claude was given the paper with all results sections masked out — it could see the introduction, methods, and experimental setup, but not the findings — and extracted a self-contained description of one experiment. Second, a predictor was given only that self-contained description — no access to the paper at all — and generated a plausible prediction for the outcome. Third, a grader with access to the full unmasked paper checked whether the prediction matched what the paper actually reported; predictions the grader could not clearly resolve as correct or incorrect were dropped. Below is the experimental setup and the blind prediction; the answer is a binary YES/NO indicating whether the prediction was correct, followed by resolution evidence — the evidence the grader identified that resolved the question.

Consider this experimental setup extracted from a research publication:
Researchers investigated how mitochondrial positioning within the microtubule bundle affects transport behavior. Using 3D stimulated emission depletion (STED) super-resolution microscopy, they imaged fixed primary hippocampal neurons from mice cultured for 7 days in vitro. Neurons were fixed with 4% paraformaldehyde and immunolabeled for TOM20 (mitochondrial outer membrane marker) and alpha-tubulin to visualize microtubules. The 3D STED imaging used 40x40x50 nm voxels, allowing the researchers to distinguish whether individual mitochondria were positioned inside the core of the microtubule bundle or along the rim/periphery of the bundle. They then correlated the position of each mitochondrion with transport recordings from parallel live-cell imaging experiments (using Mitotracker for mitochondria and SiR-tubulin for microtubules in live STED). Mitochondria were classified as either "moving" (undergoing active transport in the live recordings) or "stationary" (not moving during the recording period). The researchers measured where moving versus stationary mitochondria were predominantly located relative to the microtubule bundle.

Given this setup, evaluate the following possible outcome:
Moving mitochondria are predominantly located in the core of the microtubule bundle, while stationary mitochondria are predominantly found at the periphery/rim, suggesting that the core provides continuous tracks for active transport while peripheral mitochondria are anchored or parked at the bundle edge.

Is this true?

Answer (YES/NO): NO